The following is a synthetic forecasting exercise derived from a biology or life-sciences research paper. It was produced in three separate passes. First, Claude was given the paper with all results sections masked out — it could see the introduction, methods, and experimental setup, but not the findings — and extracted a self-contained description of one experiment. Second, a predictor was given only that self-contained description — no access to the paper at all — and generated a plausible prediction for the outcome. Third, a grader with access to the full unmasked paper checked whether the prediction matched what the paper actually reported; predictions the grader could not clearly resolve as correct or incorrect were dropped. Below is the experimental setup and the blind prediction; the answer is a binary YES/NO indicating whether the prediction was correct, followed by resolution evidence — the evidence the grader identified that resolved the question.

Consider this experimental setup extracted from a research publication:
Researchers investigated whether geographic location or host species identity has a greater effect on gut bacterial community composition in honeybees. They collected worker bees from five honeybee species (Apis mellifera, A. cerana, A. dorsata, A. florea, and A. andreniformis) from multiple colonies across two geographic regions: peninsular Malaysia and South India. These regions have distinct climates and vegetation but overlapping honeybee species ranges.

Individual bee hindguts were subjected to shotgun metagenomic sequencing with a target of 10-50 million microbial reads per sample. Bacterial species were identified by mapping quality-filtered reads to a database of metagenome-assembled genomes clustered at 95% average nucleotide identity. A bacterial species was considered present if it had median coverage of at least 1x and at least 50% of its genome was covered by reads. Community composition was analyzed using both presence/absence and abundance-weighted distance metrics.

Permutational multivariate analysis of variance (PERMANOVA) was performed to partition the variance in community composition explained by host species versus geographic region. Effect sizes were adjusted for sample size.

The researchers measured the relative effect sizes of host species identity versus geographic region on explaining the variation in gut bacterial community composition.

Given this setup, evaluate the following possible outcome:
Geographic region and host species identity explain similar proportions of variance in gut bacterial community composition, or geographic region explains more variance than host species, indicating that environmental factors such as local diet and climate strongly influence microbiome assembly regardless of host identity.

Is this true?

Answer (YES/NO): NO